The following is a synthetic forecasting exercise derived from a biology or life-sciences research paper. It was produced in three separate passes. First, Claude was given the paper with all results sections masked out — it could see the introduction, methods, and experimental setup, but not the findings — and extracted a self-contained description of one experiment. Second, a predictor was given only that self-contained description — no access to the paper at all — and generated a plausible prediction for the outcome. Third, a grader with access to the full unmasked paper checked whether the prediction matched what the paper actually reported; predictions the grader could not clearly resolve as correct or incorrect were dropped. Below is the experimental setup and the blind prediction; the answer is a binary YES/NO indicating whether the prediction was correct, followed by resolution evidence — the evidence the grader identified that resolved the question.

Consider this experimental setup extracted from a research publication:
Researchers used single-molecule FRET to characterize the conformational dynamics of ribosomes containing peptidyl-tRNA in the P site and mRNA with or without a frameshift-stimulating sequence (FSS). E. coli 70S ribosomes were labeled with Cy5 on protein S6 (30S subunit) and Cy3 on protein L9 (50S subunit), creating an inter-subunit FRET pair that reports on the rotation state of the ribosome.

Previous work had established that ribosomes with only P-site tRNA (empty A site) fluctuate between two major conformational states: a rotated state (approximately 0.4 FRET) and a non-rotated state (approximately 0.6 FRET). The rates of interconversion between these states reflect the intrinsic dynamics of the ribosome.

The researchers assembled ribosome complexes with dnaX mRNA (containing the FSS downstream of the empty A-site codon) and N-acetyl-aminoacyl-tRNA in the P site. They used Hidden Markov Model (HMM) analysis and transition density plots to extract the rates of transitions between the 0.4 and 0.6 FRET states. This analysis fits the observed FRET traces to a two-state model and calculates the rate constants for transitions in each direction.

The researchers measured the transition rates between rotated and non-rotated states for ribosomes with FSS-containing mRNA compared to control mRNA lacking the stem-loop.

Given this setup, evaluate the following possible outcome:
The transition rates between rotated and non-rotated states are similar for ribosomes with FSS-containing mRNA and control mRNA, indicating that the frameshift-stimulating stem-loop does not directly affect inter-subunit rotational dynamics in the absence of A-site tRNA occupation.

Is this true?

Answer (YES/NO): YES